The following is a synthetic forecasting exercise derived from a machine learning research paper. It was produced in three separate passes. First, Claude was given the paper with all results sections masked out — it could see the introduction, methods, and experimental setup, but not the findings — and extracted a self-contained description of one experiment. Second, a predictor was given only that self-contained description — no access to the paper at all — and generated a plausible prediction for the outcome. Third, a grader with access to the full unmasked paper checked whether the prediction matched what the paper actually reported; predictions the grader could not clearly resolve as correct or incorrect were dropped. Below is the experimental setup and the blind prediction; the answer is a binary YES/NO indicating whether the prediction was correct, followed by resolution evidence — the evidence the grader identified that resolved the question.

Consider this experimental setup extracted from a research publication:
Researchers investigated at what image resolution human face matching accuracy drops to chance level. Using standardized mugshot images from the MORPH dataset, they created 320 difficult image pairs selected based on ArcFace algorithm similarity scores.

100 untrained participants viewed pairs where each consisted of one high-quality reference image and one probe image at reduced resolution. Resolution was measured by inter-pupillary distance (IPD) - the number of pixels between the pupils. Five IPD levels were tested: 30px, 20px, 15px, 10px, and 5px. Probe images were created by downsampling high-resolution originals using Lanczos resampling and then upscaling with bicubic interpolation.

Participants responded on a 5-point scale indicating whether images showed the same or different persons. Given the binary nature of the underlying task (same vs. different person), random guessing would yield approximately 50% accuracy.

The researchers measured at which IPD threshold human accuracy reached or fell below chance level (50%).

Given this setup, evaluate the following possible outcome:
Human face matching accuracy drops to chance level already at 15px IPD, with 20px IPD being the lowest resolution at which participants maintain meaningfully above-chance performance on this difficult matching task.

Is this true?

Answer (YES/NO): NO